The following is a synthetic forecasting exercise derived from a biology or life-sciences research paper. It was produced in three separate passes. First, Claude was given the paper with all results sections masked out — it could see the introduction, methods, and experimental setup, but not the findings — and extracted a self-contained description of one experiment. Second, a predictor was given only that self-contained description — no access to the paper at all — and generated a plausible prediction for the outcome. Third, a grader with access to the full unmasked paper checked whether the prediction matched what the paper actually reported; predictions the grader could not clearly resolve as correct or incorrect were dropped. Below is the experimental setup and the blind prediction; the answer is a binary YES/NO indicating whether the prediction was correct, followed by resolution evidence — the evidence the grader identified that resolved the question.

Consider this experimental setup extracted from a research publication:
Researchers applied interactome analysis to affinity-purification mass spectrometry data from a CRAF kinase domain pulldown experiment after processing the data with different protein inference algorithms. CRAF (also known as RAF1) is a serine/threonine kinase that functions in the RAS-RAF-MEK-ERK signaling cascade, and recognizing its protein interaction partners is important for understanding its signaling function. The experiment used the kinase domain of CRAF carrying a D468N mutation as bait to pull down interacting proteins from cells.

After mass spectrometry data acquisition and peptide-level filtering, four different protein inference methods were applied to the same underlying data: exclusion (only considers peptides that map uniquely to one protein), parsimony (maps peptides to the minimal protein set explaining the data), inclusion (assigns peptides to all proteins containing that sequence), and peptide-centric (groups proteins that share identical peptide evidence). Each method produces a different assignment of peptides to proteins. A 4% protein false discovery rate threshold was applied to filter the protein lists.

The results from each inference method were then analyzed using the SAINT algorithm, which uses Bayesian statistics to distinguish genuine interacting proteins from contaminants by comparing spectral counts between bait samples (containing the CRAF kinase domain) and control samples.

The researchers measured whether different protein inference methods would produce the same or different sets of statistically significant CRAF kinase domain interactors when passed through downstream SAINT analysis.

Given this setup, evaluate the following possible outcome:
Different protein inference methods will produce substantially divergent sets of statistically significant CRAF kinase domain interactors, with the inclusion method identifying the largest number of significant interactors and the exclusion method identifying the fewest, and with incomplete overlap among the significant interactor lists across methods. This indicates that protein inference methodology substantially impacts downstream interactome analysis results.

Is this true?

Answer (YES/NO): YES